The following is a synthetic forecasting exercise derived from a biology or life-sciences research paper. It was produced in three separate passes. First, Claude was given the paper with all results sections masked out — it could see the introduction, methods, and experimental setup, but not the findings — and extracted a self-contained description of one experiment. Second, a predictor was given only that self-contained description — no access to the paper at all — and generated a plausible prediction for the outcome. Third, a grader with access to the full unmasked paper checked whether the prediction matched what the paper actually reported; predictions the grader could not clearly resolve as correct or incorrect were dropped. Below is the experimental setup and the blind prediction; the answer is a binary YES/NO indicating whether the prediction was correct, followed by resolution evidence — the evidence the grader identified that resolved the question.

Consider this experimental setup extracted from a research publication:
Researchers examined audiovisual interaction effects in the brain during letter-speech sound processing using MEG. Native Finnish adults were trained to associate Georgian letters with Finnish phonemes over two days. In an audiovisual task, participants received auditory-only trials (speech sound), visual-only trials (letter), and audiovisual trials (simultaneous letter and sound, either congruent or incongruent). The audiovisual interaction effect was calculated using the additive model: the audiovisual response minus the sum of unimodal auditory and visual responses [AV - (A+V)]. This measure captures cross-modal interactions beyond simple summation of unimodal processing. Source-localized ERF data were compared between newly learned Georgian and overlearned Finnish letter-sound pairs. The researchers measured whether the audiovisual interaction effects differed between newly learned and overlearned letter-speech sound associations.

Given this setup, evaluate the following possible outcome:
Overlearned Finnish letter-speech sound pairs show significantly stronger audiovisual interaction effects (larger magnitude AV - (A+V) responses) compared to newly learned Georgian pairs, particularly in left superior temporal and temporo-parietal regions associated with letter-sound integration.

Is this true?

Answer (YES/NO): NO